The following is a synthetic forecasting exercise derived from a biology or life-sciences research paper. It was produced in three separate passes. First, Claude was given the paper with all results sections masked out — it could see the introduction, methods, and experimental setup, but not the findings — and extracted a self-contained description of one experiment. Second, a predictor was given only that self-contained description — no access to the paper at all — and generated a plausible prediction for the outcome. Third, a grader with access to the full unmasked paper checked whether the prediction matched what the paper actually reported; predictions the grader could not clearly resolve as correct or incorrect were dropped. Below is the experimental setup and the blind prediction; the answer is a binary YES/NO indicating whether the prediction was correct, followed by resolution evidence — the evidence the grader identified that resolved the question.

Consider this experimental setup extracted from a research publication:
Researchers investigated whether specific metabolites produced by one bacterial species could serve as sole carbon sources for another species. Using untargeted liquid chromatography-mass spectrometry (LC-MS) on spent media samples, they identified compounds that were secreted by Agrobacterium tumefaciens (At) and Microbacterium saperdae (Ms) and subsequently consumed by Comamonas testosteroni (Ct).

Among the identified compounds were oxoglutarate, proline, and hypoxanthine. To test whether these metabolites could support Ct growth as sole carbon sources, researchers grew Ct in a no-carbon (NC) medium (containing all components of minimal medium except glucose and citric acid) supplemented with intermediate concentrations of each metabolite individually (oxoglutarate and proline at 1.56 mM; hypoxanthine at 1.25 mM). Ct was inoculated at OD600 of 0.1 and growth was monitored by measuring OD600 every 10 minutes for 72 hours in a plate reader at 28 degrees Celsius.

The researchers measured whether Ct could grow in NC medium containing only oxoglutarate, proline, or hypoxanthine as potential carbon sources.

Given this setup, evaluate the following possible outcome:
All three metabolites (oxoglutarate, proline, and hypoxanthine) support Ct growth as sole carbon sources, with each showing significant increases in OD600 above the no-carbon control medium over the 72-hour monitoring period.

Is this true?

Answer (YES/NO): YES